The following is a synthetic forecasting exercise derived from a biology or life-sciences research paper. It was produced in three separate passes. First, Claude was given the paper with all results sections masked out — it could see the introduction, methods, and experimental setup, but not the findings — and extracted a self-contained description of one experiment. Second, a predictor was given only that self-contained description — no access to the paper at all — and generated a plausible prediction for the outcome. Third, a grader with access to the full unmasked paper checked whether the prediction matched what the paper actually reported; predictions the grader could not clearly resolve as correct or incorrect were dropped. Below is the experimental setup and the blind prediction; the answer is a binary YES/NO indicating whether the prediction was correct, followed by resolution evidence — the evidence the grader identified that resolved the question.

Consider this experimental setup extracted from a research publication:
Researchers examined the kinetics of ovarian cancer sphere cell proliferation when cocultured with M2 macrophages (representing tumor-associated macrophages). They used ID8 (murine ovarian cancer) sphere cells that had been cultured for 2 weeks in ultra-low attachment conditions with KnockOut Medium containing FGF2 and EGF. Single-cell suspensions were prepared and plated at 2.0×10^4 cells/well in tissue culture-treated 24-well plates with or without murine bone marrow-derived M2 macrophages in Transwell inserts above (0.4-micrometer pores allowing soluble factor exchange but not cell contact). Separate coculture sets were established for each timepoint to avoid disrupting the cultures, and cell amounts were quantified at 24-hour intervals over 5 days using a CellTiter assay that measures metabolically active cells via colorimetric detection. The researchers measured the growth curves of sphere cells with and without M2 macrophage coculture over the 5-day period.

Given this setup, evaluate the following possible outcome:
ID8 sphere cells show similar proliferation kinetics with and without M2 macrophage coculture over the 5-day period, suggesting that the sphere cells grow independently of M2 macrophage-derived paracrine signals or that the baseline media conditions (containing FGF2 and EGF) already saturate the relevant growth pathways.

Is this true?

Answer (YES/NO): NO